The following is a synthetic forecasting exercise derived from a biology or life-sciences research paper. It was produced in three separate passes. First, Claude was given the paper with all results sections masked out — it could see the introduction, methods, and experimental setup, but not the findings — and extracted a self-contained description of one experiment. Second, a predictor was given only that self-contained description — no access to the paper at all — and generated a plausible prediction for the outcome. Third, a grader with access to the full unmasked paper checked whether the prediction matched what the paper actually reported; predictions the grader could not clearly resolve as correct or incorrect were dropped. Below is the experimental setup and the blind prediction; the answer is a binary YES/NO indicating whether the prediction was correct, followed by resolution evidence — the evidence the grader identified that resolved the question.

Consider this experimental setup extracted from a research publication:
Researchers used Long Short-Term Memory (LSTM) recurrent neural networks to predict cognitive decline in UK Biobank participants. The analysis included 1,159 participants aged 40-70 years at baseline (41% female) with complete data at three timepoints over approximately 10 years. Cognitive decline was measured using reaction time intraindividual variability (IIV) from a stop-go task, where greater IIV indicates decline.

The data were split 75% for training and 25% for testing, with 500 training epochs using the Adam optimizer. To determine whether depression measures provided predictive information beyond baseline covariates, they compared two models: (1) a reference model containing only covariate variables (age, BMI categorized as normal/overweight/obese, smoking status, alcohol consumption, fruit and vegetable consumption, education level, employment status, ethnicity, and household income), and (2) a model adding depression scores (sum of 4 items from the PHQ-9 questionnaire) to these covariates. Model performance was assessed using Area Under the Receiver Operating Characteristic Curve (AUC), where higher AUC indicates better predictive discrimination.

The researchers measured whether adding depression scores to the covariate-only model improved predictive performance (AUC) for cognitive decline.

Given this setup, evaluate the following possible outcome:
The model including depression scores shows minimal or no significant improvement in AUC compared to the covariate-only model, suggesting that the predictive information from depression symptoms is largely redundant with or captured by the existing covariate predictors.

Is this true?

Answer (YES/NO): NO